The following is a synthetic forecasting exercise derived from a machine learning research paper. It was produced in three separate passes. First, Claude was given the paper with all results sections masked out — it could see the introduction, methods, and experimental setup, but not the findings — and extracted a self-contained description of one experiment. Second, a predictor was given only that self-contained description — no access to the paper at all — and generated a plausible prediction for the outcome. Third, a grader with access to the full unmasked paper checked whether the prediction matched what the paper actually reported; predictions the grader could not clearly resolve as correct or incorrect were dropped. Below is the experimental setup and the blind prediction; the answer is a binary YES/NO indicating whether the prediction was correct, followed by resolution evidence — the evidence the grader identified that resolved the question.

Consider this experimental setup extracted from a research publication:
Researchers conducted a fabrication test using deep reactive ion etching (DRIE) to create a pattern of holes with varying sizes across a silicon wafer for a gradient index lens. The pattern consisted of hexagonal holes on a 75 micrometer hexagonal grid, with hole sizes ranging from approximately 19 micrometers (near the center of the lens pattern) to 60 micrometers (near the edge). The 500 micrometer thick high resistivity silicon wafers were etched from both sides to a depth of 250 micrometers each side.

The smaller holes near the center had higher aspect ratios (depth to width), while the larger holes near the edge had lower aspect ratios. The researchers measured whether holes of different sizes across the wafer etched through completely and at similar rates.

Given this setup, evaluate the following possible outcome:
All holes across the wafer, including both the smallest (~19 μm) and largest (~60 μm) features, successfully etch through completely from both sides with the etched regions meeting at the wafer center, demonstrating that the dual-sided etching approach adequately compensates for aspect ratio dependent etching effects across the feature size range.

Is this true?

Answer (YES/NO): NO